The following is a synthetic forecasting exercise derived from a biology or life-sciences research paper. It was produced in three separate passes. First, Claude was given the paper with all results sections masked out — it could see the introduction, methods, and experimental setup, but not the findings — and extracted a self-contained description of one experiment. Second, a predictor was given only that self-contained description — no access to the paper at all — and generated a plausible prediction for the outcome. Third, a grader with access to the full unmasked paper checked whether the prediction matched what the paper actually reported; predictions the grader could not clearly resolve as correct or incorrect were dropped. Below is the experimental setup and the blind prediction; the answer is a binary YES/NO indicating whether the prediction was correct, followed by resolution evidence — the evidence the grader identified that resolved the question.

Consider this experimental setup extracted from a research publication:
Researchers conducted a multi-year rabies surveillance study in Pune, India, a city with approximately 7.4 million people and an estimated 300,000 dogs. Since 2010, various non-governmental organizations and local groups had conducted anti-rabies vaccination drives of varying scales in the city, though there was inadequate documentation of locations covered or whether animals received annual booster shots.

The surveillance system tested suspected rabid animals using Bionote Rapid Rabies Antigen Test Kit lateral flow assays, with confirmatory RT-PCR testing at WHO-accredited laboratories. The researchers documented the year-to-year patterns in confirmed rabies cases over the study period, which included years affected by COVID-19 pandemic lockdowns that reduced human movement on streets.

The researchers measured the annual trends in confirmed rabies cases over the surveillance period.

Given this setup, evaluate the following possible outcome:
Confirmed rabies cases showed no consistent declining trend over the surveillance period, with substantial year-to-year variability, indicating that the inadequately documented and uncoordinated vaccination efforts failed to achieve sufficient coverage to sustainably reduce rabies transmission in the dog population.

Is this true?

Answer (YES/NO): NO